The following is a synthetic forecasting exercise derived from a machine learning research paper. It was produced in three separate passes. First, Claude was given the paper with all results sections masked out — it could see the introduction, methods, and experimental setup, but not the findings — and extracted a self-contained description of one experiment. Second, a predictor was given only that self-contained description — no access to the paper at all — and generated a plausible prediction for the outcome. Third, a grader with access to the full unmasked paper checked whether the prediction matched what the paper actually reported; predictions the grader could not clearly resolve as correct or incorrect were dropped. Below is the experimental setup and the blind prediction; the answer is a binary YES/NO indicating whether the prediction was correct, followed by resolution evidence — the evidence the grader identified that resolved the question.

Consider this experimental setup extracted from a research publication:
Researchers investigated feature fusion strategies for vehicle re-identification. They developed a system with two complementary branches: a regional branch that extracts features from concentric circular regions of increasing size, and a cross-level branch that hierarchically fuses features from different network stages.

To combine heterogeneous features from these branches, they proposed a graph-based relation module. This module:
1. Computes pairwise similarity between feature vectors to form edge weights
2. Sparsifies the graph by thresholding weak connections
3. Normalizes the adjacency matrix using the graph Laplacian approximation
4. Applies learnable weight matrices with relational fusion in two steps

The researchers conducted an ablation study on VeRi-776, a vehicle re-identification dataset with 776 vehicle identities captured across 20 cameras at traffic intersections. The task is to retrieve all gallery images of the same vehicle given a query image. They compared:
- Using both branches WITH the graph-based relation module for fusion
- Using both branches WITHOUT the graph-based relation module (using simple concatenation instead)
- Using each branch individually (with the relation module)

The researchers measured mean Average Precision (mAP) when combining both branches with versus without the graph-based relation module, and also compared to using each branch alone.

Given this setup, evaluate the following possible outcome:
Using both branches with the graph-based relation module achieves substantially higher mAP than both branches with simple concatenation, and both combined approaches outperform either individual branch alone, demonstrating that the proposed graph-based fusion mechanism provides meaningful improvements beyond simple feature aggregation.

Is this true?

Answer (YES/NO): NO